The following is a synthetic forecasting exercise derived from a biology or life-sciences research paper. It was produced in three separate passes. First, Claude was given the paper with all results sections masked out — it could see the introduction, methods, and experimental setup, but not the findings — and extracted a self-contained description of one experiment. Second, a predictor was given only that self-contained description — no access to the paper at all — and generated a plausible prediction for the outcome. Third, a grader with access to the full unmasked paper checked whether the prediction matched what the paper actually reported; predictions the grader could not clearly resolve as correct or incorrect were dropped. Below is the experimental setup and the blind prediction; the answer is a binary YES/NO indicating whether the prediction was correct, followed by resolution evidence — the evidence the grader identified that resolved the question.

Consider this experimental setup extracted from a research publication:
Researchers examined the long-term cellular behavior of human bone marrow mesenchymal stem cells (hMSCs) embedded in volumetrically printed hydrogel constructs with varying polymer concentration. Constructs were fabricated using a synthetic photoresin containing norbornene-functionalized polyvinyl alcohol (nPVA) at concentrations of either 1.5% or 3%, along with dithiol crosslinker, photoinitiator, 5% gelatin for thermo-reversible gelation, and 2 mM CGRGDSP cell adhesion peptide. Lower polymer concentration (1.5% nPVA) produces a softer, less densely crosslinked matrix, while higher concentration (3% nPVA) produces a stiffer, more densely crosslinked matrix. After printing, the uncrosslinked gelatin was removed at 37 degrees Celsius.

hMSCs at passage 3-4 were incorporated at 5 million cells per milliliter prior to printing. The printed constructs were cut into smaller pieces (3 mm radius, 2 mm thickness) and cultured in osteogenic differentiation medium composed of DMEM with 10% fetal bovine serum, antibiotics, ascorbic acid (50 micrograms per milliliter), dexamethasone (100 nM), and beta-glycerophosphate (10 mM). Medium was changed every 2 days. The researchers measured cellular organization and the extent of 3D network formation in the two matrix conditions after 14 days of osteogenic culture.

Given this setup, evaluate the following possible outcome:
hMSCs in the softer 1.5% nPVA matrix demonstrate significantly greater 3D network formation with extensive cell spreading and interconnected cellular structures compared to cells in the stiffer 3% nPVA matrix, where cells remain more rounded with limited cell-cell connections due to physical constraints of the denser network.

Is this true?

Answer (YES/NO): YES